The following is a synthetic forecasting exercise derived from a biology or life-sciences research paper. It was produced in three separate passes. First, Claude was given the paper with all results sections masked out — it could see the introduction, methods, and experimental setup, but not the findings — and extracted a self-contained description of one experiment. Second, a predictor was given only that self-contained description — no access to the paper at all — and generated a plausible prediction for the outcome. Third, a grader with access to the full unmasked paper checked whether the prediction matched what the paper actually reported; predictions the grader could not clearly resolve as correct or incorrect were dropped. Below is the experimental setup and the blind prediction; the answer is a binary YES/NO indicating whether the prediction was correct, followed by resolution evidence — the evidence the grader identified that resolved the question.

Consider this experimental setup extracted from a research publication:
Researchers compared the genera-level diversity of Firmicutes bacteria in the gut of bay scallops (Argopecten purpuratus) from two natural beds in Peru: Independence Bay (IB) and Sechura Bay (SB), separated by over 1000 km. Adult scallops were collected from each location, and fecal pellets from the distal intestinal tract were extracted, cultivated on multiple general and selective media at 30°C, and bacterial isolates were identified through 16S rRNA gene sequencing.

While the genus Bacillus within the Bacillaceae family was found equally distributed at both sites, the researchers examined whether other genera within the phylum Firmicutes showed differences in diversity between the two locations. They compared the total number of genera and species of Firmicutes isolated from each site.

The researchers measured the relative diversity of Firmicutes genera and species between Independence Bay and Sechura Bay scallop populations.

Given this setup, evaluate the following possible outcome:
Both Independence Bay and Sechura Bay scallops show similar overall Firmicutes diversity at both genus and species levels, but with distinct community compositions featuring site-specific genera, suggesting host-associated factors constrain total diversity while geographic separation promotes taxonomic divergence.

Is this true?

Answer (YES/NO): NO